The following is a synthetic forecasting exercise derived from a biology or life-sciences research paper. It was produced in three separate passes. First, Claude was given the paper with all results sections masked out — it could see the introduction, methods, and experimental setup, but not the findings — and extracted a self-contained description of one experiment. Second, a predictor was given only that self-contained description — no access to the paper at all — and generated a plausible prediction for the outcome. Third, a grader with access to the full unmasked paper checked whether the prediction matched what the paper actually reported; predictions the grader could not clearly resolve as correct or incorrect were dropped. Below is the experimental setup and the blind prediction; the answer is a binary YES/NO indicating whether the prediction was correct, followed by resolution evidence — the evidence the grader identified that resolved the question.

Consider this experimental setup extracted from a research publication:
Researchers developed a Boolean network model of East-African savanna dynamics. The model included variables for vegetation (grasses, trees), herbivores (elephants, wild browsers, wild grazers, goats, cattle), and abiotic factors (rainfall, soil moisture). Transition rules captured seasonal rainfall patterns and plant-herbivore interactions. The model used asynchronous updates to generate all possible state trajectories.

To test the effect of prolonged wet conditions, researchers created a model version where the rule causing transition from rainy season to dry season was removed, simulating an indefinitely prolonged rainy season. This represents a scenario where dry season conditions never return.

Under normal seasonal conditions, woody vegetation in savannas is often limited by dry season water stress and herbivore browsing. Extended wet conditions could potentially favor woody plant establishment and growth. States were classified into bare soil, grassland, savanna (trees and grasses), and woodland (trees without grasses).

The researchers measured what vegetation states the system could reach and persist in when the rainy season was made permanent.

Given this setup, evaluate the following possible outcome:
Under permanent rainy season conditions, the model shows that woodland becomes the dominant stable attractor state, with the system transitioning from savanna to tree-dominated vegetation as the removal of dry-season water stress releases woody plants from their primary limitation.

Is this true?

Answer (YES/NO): NO